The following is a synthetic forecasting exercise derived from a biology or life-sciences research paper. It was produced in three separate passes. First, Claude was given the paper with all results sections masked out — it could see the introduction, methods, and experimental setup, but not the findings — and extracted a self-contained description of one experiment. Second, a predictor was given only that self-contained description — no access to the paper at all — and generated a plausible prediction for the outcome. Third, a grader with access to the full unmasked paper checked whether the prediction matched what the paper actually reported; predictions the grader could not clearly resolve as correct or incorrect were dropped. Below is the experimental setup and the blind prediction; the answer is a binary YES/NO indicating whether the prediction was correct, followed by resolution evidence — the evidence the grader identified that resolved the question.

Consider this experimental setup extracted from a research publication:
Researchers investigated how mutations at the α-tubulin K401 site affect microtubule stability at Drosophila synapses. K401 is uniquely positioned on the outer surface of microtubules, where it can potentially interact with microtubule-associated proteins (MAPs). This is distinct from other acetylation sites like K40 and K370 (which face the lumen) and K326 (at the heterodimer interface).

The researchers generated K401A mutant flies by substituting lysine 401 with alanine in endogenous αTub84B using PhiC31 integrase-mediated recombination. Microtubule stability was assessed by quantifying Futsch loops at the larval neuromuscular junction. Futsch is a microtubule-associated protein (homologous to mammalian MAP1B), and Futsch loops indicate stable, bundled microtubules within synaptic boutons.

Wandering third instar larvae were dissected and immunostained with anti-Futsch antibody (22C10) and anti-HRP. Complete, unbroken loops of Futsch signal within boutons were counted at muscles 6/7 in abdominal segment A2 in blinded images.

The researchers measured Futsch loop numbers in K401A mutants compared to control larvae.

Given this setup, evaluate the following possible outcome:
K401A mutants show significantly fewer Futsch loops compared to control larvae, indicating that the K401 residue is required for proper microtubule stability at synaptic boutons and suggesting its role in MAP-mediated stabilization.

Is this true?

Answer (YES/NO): NO